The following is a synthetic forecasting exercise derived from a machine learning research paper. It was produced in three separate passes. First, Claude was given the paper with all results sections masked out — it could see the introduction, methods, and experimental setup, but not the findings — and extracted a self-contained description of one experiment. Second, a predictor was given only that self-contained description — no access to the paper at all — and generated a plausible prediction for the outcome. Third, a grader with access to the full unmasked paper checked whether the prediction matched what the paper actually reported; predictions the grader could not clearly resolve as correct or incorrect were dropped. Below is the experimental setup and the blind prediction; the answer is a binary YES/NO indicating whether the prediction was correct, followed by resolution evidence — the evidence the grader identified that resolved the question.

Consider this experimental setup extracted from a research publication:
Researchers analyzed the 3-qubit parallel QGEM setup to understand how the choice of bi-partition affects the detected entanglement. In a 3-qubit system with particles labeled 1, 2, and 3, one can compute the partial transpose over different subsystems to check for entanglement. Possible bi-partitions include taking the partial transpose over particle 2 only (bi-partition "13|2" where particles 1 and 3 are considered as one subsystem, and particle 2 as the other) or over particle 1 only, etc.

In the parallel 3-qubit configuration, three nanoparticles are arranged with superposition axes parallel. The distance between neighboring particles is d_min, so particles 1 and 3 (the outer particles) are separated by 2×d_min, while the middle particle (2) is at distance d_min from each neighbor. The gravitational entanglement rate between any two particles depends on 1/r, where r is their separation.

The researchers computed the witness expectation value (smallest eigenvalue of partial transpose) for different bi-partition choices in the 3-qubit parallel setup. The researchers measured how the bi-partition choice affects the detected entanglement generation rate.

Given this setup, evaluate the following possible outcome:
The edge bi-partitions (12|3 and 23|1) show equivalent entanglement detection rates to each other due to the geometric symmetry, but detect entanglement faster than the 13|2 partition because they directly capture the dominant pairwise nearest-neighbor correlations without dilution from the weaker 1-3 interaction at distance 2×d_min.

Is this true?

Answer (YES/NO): NO